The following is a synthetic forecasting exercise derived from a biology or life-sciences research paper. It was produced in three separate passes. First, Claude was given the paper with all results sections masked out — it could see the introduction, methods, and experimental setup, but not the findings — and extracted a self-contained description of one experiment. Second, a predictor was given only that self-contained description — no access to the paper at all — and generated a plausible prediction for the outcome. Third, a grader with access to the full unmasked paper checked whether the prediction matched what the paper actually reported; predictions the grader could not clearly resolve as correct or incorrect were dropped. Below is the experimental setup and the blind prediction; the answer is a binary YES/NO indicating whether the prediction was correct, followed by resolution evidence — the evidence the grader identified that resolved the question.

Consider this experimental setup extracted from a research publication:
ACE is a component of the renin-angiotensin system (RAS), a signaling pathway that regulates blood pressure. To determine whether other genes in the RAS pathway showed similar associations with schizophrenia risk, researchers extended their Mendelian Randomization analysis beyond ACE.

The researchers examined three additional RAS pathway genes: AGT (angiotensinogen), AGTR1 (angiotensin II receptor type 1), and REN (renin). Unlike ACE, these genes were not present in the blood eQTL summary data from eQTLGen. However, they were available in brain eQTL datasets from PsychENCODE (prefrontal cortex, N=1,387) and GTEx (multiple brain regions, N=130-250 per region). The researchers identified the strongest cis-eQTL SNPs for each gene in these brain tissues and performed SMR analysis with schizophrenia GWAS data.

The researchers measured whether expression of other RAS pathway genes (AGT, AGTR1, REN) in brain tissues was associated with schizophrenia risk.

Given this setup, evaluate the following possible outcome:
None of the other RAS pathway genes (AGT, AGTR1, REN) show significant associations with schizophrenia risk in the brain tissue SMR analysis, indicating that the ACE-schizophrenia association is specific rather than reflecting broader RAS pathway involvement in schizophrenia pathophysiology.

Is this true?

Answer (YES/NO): YES